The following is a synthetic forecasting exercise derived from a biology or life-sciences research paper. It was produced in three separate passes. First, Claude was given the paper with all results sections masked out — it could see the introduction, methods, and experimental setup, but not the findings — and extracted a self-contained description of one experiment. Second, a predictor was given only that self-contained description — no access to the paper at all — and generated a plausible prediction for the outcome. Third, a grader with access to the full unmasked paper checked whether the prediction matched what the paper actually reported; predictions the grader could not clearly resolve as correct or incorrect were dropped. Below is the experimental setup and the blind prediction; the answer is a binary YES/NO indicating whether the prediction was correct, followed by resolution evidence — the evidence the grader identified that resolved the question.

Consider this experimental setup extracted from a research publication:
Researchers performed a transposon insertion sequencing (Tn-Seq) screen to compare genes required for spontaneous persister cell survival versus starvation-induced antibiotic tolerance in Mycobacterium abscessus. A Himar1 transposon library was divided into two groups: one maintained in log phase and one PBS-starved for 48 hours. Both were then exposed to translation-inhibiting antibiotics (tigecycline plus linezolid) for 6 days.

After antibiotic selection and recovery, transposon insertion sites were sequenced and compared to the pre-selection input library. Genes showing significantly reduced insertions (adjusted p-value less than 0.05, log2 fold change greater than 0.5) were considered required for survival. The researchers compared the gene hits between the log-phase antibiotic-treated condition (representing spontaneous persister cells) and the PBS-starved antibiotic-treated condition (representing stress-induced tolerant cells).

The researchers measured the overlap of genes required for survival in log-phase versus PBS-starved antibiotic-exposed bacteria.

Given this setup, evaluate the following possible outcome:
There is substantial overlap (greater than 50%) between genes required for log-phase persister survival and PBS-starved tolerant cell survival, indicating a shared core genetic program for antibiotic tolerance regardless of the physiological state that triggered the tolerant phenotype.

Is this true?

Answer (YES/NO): YES